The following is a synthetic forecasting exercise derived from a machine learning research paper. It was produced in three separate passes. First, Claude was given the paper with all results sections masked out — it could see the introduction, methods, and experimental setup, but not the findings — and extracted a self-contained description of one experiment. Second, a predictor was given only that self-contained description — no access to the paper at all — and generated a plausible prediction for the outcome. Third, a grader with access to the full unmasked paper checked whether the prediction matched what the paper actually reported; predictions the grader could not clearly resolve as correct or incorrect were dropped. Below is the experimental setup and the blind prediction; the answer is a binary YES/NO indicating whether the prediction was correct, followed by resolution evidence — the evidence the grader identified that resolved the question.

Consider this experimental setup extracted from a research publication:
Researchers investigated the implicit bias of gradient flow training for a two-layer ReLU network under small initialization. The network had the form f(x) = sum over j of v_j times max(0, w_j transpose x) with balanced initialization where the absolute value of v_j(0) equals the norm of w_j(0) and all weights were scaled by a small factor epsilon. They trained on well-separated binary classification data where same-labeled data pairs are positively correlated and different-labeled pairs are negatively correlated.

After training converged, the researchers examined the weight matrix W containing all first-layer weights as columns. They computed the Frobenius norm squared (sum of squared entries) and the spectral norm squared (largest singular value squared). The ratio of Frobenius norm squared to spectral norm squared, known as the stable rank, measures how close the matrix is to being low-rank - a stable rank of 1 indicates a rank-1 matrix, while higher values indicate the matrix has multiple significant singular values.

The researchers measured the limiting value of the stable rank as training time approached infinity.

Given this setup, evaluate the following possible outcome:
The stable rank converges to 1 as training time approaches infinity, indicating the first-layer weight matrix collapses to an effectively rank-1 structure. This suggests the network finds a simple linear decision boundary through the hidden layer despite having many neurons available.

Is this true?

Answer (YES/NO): NO